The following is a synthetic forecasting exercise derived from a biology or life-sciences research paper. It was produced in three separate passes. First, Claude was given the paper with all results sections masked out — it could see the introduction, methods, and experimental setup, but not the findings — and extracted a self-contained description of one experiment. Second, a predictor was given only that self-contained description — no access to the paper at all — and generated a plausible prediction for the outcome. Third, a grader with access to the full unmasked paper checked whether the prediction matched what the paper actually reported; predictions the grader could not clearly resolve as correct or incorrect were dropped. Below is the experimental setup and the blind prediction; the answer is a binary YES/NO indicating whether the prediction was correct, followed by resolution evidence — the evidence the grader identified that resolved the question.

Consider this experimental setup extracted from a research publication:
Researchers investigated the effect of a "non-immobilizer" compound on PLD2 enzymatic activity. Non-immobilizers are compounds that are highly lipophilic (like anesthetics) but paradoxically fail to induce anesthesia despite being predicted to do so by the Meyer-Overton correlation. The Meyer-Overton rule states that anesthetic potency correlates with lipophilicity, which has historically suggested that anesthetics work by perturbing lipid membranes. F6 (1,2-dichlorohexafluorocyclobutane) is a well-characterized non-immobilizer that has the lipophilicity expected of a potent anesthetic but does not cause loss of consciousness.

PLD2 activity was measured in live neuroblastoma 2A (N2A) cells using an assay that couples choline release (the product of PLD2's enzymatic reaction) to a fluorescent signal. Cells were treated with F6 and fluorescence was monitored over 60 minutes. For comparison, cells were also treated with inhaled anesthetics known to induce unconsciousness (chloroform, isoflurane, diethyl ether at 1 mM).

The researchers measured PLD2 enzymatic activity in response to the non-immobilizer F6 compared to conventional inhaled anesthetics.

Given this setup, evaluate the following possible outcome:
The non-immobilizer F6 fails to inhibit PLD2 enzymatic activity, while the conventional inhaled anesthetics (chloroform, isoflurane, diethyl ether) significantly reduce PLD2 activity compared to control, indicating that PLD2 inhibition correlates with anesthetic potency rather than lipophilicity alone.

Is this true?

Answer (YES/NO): NO